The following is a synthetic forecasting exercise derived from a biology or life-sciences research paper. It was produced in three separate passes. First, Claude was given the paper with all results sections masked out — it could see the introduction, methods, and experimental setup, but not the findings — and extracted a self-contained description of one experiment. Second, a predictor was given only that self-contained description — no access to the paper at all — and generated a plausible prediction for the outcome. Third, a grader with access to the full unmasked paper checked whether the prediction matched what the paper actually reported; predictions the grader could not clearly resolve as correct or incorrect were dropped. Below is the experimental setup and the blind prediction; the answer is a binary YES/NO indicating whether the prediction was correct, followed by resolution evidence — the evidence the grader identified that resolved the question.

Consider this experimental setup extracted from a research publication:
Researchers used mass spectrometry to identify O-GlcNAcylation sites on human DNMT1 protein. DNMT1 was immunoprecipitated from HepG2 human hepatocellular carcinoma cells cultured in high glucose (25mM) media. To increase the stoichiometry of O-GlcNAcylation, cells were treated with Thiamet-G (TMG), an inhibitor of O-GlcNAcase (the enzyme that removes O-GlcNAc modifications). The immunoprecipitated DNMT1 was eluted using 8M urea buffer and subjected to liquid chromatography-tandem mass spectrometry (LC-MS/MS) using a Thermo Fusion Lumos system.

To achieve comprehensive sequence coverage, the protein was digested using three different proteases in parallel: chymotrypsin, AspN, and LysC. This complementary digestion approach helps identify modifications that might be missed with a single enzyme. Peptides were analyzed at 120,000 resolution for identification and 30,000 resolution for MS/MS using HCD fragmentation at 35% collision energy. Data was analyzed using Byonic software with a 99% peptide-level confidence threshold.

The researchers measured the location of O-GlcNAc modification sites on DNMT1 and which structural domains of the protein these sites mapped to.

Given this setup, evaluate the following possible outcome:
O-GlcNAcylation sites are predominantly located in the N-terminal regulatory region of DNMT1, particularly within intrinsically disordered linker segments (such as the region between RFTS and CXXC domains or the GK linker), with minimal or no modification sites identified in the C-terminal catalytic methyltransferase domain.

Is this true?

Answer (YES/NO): NO